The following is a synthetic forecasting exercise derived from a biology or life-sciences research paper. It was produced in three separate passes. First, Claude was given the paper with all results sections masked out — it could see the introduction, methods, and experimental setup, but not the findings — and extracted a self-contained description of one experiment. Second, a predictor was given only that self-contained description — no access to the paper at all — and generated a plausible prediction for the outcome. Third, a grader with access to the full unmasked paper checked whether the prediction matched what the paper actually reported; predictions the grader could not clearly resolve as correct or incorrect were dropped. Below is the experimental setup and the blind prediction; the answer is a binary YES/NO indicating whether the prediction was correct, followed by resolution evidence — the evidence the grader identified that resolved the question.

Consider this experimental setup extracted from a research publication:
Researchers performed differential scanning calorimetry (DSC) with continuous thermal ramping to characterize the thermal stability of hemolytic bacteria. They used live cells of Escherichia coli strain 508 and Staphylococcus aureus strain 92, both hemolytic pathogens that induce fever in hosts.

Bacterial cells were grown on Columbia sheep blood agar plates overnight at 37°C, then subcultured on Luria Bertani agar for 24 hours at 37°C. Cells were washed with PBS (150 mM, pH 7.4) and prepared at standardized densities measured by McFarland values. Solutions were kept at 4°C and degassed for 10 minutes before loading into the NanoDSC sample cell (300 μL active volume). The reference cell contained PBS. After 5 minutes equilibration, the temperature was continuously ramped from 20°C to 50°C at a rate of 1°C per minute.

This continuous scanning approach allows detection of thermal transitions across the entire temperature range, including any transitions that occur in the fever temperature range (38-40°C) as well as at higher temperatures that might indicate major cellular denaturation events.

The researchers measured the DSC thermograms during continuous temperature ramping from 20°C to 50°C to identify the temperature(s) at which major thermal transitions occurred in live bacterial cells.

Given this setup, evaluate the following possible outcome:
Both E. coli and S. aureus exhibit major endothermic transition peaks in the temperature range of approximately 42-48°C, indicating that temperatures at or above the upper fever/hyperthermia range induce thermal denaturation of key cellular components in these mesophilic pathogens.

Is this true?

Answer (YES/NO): NO